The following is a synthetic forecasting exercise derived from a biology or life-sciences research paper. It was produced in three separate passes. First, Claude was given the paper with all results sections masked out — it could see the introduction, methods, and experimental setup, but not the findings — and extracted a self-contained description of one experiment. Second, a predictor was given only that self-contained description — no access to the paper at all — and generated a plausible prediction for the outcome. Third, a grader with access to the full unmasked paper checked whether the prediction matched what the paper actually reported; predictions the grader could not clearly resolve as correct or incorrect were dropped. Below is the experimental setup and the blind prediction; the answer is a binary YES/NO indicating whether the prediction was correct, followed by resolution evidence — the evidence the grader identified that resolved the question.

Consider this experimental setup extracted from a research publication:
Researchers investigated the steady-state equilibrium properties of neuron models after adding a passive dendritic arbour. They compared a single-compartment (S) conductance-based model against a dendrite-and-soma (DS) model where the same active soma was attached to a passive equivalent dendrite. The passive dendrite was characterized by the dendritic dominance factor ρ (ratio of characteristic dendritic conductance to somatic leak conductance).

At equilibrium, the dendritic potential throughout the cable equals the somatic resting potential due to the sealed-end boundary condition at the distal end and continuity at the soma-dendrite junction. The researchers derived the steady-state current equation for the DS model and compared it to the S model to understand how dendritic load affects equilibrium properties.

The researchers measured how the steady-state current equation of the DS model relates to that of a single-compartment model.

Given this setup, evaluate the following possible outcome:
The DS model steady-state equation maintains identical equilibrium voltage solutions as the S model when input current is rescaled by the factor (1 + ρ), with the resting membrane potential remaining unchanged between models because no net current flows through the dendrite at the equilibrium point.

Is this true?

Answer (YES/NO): NO